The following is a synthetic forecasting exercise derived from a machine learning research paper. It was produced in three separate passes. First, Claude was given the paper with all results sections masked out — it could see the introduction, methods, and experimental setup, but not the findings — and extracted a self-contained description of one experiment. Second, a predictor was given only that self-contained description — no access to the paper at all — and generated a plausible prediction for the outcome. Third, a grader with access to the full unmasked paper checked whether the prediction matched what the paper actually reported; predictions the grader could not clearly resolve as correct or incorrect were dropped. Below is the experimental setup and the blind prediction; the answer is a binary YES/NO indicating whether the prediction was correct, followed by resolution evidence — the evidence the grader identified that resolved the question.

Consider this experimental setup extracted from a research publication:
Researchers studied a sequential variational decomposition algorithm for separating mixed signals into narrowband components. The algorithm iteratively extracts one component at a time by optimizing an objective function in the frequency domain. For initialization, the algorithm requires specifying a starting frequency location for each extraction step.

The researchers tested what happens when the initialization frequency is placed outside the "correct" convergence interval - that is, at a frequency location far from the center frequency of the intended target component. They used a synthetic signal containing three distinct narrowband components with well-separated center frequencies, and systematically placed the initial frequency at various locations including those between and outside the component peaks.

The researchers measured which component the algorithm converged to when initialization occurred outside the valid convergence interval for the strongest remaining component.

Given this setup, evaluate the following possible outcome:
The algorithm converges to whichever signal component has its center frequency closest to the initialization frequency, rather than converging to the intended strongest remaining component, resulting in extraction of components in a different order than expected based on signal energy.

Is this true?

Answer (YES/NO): YES